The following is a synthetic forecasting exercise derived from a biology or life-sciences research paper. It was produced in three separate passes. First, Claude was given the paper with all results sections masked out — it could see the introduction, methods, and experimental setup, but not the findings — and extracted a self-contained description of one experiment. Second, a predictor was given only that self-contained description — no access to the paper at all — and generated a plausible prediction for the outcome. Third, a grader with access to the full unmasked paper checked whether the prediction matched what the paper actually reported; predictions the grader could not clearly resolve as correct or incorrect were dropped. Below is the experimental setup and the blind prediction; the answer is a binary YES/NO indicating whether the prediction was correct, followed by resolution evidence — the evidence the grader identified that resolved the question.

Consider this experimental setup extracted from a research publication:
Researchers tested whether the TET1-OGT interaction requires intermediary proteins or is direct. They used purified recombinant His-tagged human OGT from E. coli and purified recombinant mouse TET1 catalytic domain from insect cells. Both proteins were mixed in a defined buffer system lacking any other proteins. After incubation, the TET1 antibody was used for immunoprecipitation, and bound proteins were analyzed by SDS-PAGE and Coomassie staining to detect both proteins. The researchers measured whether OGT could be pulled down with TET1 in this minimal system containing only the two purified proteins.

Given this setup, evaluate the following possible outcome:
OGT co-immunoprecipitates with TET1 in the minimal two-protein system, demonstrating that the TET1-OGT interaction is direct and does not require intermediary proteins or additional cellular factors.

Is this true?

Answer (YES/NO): YES